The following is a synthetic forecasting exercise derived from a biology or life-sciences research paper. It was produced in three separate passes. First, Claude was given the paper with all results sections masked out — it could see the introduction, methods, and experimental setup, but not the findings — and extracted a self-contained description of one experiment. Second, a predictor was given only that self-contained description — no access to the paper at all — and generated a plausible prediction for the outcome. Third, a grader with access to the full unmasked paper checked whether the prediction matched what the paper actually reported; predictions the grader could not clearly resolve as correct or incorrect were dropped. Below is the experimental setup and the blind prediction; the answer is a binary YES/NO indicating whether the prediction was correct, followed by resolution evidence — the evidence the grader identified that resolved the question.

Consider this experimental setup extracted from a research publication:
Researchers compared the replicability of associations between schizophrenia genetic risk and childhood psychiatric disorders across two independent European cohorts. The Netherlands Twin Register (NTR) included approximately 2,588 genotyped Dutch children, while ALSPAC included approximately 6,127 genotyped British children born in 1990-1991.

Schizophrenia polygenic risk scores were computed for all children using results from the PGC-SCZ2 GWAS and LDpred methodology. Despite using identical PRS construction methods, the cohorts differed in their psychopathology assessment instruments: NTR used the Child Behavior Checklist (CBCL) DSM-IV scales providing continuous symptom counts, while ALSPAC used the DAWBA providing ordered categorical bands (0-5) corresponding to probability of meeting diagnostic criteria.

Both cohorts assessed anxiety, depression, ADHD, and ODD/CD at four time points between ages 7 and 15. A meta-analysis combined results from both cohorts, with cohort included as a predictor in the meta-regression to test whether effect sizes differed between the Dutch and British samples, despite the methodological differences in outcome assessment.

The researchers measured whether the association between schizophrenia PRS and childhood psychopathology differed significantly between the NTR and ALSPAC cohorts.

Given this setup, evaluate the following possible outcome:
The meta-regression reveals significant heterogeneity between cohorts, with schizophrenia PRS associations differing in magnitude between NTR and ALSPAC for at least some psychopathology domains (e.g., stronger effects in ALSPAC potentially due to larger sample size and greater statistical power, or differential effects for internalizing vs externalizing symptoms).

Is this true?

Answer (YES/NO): NO